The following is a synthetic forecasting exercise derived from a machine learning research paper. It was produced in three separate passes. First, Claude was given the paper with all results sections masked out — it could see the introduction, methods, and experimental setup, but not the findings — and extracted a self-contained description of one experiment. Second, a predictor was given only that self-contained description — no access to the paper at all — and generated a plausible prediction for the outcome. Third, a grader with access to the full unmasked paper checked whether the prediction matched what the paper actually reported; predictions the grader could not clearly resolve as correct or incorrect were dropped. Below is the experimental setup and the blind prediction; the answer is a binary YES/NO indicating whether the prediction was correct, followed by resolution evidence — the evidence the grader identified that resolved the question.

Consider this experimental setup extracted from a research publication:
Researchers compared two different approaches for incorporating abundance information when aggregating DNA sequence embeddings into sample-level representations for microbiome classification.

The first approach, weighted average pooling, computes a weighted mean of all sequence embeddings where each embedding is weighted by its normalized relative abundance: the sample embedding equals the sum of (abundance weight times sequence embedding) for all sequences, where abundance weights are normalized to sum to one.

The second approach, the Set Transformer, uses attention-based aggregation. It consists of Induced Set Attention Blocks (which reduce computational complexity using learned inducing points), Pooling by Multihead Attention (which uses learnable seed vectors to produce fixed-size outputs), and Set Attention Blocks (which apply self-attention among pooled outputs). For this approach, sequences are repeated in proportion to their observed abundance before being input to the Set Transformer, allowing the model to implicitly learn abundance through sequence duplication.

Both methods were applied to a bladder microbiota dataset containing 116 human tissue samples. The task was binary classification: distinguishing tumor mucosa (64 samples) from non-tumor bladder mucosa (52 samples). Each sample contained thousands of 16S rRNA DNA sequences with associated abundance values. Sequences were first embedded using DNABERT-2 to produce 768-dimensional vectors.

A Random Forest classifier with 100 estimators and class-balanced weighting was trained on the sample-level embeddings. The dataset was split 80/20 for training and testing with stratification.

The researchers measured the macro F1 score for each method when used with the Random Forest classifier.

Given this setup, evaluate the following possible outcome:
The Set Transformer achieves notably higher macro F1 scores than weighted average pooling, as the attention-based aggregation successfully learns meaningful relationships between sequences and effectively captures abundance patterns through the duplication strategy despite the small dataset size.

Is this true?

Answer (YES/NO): NO